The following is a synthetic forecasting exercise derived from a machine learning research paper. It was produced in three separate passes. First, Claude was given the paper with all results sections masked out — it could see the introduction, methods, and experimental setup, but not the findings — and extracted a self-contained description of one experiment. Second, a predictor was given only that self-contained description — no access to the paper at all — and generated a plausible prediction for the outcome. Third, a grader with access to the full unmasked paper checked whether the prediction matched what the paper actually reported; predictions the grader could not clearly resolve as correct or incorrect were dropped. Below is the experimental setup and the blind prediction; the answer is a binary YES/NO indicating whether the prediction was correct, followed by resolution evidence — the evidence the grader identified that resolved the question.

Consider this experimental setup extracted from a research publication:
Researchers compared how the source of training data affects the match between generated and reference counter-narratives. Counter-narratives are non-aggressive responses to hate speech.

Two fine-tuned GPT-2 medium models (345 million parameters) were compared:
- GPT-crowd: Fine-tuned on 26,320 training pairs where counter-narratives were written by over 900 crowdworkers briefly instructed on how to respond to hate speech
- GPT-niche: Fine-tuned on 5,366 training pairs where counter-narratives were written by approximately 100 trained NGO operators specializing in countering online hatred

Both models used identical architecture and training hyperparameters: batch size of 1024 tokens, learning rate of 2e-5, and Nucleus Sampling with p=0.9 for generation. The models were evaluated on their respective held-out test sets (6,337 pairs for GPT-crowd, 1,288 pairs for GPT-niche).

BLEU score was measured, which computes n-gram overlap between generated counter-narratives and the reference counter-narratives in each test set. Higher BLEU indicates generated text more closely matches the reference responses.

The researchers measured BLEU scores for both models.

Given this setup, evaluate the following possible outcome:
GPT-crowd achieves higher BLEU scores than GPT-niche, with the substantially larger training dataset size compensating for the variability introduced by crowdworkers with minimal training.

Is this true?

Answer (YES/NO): NO